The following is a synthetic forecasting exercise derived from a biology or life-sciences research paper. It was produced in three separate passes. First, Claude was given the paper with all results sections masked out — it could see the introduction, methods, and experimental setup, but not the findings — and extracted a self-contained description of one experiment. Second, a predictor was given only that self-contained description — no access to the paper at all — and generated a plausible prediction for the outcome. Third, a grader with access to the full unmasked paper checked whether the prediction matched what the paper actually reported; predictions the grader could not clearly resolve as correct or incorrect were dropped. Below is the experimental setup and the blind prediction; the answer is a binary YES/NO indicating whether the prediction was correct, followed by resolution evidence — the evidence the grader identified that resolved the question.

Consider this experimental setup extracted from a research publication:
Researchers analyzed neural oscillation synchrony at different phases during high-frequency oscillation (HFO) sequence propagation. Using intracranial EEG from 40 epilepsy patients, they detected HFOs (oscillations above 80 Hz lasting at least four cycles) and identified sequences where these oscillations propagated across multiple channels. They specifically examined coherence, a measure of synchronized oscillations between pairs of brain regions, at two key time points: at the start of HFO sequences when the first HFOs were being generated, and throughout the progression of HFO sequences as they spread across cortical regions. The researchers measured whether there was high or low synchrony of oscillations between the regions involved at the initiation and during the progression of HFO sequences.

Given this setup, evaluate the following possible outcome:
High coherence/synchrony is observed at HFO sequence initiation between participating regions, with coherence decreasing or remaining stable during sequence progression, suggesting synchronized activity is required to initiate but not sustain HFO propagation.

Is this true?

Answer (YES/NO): NO